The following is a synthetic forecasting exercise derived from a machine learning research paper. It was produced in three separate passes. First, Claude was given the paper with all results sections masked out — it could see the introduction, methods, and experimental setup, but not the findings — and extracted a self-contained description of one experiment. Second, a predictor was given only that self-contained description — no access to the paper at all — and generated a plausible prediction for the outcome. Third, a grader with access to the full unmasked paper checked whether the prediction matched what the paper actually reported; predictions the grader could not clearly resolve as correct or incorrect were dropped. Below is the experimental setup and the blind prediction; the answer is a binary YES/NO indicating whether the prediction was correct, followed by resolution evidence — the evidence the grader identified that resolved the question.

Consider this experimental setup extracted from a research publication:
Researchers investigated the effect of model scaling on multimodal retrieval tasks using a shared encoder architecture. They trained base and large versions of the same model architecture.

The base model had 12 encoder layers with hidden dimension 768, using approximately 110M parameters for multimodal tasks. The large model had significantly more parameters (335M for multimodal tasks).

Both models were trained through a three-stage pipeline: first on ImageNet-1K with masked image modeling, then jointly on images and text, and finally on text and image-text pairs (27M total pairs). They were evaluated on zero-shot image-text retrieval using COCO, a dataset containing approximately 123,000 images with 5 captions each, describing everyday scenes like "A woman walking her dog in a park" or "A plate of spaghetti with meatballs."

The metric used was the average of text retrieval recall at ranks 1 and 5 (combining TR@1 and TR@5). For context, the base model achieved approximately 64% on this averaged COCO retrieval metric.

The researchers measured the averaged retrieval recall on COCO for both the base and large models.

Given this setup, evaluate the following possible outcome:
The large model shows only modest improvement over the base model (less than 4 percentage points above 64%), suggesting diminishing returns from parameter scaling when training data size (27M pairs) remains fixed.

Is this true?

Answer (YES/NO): NO